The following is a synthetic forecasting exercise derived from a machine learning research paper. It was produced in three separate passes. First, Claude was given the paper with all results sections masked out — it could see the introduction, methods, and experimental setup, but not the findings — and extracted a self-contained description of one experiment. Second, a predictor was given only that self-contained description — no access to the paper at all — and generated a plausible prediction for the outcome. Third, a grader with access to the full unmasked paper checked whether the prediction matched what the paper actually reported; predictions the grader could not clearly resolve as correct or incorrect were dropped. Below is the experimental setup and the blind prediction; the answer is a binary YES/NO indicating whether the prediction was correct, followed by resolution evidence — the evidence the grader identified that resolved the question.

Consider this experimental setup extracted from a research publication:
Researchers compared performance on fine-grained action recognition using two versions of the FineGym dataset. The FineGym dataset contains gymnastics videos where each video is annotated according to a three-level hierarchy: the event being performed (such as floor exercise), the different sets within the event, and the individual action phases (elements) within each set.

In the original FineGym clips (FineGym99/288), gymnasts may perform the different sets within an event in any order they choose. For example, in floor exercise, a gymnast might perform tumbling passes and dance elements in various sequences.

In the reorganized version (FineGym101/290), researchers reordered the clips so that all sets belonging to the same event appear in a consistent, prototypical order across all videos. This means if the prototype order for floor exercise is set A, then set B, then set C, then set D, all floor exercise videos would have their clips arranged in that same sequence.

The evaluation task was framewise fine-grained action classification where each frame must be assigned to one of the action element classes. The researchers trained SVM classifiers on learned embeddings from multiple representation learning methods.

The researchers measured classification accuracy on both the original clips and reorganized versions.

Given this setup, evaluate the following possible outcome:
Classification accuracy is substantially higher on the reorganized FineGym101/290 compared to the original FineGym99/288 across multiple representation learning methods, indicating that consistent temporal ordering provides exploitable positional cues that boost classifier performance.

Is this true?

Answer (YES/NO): YES